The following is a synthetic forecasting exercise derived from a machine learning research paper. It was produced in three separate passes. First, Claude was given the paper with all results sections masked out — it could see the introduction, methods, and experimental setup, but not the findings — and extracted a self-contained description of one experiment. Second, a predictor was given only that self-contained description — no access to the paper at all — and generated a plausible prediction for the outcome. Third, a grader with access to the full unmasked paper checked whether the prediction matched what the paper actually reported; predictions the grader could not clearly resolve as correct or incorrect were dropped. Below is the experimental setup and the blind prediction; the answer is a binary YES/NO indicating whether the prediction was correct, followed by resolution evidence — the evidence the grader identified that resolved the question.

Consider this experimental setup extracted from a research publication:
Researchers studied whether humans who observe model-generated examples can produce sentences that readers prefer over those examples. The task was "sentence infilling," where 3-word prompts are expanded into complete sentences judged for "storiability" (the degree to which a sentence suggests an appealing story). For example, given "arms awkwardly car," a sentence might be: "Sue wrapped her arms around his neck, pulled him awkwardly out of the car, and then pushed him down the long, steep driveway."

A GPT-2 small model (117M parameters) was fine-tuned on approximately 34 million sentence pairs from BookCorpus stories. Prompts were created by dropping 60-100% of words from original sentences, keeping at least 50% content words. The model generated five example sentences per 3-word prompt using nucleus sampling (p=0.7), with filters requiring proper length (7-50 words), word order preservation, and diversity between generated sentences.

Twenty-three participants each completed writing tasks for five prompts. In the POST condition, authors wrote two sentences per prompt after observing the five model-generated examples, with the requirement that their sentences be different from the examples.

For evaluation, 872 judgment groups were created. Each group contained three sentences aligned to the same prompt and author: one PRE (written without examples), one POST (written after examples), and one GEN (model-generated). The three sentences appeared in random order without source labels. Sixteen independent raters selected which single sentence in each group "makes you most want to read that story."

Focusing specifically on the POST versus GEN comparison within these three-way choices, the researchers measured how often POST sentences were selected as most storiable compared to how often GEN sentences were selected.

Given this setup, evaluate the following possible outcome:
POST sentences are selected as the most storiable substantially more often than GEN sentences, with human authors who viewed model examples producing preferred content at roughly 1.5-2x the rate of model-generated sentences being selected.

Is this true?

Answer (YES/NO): NO